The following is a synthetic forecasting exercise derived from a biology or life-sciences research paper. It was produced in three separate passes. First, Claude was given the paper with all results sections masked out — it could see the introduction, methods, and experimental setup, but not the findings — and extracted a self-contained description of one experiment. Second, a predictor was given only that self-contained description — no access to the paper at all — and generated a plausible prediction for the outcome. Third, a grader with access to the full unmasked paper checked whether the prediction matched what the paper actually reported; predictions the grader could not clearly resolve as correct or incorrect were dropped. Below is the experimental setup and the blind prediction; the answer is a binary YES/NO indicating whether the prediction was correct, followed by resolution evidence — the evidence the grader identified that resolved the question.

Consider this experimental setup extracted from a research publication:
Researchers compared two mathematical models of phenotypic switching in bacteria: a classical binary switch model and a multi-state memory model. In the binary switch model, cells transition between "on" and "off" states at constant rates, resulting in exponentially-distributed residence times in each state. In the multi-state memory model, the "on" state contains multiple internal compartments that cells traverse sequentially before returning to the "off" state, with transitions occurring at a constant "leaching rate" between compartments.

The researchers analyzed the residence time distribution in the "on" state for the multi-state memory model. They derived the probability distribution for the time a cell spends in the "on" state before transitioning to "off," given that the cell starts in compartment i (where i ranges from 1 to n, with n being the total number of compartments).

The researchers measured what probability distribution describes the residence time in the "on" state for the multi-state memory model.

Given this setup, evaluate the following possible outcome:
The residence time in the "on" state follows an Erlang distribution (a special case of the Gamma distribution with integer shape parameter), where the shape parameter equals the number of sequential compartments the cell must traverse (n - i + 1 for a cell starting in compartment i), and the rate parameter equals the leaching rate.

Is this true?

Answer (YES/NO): YES